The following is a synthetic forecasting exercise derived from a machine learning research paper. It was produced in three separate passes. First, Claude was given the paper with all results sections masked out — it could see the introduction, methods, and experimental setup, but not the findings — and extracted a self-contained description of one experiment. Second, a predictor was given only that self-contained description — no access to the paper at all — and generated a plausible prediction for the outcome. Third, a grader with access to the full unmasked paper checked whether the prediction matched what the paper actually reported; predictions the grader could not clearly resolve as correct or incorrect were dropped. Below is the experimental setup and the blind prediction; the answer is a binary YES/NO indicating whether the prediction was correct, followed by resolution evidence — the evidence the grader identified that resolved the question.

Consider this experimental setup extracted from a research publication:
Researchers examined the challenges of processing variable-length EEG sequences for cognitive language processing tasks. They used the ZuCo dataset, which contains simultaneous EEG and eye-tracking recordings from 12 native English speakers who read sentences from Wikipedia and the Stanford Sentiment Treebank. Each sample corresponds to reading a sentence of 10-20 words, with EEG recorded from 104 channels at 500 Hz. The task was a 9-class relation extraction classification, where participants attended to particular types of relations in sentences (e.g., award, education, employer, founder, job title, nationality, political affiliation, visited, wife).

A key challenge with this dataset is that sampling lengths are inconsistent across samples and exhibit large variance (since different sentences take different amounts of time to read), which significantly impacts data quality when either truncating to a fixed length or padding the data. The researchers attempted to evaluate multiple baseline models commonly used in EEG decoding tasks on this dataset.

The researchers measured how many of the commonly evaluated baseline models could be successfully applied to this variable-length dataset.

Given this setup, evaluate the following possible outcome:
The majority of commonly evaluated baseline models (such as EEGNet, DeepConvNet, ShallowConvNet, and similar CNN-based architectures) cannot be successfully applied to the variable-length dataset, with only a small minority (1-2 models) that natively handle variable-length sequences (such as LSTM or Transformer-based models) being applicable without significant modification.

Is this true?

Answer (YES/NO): NO